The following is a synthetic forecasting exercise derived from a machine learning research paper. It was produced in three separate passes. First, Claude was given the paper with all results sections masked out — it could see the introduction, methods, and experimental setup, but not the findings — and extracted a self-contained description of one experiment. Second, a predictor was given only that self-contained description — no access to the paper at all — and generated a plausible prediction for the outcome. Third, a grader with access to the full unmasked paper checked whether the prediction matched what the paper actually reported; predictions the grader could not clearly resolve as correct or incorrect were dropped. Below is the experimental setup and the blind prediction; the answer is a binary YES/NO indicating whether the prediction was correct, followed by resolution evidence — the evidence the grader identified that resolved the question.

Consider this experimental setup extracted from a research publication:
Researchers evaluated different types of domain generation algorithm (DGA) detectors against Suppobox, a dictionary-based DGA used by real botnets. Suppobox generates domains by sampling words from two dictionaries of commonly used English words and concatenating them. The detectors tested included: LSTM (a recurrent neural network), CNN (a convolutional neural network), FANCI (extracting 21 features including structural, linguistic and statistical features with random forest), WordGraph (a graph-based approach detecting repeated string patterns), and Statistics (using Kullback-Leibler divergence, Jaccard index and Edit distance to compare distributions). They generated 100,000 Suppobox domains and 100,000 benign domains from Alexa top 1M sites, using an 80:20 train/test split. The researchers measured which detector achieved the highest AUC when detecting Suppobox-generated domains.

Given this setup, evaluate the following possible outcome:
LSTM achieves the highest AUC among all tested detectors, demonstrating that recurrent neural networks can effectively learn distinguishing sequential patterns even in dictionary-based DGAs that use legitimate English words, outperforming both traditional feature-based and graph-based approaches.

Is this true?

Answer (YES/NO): NO